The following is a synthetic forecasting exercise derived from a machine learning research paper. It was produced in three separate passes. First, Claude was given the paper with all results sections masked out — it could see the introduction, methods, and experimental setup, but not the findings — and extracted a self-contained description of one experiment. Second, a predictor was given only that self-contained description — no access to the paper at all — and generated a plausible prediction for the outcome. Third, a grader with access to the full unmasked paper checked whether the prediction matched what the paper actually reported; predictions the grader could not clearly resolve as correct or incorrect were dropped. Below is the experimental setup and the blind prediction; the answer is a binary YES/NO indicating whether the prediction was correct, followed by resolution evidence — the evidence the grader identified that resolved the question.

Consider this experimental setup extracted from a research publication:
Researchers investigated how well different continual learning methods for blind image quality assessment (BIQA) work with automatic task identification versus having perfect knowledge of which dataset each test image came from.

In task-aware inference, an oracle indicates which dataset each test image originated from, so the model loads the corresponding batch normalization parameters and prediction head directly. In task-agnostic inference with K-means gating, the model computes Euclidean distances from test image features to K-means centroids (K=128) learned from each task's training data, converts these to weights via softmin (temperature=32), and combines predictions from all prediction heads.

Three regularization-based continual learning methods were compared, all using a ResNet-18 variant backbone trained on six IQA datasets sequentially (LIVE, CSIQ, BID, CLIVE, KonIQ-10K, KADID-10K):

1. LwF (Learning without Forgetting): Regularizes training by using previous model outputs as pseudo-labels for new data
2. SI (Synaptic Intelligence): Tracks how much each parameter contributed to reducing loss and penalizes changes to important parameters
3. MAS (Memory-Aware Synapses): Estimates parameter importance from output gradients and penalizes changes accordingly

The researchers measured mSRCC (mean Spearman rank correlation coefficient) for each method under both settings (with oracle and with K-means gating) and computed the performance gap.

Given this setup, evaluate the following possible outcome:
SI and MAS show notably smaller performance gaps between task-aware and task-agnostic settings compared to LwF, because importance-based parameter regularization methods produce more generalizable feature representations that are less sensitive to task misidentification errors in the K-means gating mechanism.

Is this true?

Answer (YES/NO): NO